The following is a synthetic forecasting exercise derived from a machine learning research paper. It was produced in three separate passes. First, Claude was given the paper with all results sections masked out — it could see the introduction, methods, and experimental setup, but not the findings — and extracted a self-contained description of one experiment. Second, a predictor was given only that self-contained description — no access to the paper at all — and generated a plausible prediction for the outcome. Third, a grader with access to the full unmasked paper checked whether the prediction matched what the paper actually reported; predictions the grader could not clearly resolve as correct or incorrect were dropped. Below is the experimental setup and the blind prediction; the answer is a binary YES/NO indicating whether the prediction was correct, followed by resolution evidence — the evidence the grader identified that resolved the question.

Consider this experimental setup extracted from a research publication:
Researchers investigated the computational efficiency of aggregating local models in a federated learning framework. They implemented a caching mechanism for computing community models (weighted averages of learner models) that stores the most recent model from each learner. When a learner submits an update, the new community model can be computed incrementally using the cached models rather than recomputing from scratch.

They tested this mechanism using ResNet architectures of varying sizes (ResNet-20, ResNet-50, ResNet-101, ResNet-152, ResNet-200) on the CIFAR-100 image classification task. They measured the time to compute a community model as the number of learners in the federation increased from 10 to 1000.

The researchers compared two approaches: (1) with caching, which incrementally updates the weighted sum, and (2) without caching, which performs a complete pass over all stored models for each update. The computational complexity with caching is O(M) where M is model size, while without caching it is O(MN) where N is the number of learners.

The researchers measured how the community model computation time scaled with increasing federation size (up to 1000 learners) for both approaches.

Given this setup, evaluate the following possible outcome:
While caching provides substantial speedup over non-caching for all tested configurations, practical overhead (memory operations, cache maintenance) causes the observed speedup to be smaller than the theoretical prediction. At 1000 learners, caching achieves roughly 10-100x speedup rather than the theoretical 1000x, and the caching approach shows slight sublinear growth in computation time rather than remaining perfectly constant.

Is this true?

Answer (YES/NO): NO